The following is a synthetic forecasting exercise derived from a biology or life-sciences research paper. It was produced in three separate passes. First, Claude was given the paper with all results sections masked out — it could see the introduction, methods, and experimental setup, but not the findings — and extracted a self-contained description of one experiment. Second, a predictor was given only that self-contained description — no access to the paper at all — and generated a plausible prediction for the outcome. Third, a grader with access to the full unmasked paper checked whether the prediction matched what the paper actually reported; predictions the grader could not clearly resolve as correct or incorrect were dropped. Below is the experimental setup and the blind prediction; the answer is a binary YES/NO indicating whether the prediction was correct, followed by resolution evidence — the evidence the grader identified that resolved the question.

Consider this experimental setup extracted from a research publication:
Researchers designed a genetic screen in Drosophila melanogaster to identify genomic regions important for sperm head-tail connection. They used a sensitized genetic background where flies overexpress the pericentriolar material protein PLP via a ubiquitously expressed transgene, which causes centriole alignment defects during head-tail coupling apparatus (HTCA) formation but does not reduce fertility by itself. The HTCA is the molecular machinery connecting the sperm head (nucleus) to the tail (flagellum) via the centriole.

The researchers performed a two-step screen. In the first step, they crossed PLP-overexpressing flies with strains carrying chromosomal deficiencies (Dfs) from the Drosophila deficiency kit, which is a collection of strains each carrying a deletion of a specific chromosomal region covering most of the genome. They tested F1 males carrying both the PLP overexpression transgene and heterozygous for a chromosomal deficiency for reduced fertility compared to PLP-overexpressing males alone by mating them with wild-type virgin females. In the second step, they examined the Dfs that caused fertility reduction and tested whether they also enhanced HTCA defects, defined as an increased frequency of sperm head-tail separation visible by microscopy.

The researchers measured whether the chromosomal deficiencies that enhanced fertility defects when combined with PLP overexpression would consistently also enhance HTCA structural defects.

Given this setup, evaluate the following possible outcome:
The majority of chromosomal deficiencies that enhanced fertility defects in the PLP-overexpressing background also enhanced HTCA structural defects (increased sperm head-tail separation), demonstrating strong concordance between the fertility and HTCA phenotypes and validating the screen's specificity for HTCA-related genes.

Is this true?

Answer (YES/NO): NO